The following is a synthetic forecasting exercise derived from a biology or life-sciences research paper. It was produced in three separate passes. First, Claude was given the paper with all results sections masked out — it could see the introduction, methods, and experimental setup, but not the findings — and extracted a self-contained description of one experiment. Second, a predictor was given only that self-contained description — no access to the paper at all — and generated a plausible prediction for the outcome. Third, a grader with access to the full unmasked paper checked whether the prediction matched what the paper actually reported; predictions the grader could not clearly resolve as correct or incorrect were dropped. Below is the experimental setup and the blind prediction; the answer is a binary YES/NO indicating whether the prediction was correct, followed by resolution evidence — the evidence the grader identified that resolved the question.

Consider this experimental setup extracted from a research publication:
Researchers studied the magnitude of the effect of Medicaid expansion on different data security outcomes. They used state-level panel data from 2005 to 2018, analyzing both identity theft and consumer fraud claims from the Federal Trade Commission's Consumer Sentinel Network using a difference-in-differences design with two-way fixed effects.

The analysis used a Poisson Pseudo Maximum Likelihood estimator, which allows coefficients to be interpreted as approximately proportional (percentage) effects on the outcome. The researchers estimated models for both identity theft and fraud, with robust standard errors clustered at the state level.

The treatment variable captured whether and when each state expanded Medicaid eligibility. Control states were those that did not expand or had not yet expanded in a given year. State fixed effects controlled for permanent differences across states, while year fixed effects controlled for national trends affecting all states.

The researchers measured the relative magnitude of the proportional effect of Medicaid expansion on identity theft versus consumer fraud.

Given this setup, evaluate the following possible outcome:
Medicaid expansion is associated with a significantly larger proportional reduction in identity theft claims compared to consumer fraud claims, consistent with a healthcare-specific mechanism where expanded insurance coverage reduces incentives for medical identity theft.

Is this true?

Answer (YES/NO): NO